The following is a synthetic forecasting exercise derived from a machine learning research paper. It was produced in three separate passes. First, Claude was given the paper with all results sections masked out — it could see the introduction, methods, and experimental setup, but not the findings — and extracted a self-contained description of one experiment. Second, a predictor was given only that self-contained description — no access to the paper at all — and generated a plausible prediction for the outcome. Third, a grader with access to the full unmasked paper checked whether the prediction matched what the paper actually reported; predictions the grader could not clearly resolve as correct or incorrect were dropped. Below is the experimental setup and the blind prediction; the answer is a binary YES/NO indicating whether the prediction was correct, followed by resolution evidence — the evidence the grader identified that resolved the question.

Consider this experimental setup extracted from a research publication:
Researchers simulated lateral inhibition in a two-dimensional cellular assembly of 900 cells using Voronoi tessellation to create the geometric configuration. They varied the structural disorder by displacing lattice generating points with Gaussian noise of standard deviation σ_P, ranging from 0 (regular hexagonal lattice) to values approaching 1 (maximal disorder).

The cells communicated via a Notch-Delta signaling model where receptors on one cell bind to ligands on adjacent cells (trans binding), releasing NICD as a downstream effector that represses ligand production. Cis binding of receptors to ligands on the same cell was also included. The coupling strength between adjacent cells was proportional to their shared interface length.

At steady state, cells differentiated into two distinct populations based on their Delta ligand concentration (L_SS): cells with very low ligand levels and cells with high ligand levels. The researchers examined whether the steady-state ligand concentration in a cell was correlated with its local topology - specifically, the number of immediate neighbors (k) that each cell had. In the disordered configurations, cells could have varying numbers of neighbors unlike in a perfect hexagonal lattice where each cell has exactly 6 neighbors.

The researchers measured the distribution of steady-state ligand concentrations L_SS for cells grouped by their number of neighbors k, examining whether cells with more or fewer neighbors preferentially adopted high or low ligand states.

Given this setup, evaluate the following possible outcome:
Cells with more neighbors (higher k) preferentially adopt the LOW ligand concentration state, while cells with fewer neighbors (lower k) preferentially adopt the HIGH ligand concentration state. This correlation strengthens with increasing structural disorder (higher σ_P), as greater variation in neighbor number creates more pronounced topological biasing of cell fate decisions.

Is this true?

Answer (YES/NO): YES